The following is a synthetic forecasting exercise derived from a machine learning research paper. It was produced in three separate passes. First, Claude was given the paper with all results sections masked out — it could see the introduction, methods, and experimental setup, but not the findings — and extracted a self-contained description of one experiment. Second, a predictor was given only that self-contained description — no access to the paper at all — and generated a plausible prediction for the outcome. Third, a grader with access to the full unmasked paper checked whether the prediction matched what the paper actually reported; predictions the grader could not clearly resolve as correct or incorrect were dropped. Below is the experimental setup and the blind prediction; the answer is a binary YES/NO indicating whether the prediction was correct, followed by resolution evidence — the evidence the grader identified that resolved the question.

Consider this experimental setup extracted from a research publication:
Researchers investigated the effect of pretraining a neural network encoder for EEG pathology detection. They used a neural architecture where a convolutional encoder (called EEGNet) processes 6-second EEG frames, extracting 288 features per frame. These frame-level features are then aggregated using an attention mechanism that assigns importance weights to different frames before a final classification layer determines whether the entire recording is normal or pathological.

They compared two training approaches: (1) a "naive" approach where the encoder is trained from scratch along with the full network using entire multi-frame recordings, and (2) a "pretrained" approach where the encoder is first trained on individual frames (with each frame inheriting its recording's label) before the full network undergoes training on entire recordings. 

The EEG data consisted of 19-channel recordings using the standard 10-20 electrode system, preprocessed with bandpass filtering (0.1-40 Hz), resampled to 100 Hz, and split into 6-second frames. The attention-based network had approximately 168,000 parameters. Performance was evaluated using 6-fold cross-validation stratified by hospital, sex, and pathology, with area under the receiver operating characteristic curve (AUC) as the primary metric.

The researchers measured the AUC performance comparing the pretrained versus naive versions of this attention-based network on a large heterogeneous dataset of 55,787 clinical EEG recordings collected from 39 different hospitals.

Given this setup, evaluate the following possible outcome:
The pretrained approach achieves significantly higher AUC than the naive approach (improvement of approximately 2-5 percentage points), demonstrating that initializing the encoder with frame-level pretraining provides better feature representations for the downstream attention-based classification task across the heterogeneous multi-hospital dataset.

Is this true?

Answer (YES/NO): NO